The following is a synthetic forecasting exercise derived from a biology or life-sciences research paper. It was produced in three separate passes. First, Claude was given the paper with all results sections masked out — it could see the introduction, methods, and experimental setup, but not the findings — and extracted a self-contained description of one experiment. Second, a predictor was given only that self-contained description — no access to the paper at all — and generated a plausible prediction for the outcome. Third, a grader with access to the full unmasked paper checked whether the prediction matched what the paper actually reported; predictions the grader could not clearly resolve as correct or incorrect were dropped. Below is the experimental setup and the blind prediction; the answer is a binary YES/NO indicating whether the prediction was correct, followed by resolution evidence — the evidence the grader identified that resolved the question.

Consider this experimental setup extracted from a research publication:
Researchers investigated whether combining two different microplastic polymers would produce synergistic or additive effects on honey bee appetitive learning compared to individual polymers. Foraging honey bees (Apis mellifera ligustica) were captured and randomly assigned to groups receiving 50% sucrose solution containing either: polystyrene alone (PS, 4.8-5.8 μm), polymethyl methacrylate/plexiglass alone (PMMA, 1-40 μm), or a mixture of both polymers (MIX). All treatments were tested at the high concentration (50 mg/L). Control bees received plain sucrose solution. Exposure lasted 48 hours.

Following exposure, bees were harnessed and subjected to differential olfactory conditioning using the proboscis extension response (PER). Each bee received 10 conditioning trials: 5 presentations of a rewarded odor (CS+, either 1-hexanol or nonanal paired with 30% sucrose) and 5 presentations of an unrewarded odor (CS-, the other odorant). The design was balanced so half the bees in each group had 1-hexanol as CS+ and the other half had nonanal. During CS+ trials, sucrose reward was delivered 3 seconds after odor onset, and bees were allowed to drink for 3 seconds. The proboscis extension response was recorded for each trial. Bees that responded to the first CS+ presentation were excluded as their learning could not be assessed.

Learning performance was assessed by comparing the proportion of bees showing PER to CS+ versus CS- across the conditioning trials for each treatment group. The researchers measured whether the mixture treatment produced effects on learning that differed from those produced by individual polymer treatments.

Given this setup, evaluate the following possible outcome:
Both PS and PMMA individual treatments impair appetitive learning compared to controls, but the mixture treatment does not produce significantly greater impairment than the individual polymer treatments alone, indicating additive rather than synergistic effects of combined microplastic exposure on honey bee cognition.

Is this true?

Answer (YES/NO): YES